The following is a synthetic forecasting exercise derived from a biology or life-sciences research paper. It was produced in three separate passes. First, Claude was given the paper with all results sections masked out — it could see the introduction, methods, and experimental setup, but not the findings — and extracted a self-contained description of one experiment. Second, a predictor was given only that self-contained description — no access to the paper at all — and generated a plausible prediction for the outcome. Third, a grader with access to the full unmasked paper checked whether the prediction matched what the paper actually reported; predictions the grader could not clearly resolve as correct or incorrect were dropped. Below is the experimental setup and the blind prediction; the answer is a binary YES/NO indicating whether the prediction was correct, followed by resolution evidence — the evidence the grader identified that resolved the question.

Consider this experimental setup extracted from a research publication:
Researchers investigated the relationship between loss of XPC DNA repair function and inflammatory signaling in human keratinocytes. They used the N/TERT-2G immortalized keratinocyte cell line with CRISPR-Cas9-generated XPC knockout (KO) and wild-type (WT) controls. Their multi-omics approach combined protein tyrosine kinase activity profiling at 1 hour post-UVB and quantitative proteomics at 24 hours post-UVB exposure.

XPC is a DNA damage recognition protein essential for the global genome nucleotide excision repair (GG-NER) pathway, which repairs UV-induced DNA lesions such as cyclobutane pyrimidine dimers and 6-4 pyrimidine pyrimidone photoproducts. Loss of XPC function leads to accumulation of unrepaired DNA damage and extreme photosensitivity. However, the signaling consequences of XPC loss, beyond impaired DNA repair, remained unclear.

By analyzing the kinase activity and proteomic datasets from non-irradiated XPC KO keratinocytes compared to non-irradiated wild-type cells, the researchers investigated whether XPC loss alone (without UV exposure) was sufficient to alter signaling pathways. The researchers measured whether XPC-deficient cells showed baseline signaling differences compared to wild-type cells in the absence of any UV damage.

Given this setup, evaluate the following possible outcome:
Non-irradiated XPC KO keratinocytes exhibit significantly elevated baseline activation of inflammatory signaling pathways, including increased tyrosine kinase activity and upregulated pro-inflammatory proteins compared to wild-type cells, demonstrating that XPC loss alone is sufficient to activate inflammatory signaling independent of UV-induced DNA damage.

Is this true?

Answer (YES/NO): YES